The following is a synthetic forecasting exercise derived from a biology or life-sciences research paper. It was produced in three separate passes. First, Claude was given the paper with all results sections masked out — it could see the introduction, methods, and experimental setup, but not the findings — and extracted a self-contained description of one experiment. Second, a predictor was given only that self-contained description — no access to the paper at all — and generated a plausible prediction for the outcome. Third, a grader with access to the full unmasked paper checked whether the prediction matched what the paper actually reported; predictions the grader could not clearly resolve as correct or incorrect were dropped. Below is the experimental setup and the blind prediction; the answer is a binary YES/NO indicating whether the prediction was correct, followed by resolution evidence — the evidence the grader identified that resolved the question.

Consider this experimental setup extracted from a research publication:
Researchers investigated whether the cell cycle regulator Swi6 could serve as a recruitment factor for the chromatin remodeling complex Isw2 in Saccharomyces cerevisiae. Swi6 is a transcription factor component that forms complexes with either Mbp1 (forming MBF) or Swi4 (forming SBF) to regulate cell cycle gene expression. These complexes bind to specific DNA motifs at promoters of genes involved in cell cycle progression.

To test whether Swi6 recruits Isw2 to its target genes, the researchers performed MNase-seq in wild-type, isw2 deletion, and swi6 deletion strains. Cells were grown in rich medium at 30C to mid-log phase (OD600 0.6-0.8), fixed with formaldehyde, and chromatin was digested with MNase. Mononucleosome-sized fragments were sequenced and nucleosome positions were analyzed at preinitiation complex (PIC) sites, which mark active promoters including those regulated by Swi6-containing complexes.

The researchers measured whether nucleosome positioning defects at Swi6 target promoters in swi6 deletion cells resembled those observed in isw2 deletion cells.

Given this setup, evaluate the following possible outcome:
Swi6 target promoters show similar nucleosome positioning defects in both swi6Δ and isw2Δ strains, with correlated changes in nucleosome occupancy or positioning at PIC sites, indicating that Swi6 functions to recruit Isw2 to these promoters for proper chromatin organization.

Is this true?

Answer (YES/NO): YES